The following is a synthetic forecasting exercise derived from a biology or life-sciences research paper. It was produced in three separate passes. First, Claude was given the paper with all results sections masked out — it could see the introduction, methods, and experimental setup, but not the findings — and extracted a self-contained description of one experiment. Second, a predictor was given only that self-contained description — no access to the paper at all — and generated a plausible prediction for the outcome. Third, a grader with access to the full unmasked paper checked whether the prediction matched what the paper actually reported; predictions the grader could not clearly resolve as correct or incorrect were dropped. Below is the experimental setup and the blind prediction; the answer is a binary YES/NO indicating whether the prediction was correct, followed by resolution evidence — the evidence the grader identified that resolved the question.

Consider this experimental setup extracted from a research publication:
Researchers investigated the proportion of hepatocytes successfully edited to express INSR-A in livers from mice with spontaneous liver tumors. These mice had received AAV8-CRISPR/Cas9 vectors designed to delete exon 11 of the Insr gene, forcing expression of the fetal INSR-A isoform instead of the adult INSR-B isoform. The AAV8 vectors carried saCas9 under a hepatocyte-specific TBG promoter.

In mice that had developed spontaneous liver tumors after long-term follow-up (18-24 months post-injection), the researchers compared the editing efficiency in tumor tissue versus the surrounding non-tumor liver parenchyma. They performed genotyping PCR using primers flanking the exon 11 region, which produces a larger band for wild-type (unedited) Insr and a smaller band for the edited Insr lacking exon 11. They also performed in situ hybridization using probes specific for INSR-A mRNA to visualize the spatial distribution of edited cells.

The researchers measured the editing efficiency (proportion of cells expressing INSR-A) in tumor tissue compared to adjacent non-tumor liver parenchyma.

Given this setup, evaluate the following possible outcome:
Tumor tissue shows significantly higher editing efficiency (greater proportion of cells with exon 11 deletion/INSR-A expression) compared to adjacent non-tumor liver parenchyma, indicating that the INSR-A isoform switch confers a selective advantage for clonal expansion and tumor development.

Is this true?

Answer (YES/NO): NO